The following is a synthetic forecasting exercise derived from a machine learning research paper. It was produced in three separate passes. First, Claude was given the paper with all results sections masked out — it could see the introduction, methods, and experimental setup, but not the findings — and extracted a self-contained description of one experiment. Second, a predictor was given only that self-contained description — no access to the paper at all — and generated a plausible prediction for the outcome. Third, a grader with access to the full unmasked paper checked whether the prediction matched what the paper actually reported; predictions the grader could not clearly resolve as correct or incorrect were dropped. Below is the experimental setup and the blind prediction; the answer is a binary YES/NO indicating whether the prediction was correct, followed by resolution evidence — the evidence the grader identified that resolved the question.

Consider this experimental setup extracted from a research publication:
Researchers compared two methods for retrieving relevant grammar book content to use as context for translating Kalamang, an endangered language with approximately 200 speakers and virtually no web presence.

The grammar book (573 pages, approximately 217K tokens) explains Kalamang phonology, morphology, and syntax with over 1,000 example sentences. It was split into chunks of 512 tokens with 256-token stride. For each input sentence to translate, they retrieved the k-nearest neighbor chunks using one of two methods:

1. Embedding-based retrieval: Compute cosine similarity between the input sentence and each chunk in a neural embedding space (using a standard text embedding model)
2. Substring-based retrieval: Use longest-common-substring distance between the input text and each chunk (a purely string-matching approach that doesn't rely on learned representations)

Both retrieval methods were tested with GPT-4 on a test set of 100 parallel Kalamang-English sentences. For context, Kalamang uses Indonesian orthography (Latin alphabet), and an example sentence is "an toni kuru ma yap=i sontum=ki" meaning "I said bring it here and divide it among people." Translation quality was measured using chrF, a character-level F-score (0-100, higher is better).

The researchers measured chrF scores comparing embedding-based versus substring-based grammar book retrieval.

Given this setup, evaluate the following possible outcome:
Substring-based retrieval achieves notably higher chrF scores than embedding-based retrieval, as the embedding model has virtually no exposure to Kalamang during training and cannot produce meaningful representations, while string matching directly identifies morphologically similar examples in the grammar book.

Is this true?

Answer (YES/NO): NO